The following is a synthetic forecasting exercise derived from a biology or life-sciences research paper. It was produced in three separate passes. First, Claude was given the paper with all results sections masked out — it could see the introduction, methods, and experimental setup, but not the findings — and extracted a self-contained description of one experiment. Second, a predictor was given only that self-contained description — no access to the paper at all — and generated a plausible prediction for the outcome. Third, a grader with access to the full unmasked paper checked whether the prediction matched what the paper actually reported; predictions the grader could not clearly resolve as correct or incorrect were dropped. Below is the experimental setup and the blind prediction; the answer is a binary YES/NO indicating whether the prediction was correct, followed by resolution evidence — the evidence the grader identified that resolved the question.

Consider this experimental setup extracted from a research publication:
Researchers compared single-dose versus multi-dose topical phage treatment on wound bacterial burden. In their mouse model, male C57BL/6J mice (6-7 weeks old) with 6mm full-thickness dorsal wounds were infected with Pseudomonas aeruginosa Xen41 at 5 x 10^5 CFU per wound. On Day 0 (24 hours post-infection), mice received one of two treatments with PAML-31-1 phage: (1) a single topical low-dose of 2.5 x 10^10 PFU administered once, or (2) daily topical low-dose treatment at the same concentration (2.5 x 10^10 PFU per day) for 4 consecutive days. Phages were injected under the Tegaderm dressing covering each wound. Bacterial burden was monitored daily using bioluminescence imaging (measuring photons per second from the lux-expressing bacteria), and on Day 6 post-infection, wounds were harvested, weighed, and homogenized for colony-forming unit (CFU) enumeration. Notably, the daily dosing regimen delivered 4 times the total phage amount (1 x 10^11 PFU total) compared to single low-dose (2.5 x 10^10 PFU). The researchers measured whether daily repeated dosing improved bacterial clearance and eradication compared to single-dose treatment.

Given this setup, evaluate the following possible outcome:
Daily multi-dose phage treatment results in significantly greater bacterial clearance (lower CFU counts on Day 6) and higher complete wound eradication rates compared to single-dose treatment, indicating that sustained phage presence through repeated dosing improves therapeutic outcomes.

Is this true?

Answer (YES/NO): NO